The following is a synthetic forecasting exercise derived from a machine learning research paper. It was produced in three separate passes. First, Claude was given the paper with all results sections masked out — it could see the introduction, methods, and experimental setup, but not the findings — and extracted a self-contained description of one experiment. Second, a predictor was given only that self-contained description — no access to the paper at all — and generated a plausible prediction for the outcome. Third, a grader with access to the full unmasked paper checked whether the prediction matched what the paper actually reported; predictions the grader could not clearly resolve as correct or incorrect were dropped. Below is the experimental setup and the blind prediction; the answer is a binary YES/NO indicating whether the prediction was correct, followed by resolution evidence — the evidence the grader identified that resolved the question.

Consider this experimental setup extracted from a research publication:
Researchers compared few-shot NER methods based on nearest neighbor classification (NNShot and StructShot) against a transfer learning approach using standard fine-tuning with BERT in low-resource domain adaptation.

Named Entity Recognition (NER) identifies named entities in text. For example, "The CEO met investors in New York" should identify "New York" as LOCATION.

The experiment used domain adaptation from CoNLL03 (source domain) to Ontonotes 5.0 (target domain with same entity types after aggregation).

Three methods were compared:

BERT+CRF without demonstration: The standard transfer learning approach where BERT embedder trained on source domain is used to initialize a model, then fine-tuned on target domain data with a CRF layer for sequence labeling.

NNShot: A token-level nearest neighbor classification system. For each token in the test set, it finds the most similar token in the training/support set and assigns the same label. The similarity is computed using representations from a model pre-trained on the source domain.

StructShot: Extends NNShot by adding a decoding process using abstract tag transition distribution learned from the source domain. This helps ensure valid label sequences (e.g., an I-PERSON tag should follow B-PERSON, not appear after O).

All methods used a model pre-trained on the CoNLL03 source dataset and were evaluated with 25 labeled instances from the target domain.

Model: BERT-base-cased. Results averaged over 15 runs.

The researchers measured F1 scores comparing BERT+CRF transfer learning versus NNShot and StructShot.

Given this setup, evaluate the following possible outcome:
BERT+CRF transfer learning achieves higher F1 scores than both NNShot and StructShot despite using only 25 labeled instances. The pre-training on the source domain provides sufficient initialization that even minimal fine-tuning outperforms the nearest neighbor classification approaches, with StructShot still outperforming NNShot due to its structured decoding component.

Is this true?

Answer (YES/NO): NO